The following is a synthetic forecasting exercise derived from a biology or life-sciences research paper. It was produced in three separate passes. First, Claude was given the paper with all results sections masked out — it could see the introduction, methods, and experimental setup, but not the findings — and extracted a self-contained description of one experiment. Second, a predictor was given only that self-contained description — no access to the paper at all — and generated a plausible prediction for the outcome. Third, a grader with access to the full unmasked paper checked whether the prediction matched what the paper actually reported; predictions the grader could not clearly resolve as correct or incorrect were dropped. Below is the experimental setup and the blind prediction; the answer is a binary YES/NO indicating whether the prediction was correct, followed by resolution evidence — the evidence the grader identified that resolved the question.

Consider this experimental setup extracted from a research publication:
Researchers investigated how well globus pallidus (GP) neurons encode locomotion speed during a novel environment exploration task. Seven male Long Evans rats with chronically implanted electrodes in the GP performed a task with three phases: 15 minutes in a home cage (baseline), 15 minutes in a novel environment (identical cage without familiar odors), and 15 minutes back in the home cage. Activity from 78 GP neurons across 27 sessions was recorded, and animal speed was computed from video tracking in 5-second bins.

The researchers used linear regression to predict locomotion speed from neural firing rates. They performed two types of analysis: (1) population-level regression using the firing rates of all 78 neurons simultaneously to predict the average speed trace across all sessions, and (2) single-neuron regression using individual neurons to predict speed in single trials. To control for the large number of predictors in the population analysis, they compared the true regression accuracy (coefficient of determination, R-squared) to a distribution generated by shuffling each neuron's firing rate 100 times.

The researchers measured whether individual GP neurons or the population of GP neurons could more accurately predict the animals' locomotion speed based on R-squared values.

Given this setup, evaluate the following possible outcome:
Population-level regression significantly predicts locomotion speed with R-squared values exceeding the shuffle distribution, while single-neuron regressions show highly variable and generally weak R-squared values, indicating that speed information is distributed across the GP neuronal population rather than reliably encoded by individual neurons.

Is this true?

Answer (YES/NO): YES